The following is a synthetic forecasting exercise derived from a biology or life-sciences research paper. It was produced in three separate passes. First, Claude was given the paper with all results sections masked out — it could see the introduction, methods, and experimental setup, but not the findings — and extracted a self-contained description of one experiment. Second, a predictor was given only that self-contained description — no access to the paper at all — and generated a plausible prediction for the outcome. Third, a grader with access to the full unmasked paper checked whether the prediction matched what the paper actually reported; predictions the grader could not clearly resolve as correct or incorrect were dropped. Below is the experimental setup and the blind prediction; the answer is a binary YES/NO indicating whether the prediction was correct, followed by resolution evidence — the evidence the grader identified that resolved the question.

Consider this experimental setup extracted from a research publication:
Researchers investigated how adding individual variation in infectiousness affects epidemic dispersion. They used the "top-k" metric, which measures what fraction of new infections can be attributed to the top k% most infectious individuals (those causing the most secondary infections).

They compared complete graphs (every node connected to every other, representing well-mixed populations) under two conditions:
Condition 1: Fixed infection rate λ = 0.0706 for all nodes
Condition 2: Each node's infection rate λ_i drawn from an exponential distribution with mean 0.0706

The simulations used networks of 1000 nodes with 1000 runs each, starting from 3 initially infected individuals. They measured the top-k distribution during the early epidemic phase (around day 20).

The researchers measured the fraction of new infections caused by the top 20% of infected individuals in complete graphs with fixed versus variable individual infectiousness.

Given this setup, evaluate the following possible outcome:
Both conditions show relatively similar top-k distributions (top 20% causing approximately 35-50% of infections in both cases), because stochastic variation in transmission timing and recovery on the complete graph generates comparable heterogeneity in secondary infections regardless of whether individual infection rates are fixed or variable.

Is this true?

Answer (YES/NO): NO